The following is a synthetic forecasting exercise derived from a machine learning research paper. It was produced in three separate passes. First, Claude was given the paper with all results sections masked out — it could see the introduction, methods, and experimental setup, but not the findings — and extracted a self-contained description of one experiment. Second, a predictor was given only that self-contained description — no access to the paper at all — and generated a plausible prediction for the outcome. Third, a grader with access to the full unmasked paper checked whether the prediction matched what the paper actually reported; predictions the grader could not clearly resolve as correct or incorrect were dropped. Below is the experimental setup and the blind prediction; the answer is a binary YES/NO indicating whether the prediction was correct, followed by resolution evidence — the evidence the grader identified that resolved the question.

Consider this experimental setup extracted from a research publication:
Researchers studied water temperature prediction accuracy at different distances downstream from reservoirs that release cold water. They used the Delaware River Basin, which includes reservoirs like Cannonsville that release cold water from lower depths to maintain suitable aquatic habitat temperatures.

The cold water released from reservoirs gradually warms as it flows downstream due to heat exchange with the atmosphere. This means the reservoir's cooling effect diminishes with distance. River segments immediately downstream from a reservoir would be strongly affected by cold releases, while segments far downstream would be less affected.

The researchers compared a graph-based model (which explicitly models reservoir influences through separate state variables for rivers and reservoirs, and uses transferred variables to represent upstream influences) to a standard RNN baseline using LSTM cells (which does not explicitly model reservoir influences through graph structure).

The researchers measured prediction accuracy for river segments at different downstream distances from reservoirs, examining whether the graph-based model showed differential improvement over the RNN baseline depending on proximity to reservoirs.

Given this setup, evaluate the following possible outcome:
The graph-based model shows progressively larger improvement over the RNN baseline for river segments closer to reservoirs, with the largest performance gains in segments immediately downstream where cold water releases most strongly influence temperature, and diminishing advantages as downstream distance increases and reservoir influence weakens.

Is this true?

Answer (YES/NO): NO